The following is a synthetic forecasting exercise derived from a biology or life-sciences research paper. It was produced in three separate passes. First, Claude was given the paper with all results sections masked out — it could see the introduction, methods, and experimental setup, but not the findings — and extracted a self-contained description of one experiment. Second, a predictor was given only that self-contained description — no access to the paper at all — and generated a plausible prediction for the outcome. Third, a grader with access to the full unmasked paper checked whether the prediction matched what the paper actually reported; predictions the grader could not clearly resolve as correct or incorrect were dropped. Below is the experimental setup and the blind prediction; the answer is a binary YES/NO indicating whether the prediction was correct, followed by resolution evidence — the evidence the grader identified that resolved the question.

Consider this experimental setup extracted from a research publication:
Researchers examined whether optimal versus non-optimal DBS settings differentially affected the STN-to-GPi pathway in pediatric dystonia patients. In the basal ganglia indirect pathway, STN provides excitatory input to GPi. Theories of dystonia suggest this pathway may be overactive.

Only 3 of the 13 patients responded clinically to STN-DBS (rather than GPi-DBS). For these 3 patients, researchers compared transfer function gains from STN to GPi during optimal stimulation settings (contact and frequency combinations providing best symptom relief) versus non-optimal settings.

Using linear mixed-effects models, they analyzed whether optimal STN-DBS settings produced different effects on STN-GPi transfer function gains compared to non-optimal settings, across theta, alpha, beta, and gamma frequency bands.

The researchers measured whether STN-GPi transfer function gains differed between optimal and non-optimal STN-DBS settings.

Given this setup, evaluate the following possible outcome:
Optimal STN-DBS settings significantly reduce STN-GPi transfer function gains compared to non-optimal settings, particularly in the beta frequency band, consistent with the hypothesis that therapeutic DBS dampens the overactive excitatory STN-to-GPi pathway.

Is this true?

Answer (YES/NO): NO